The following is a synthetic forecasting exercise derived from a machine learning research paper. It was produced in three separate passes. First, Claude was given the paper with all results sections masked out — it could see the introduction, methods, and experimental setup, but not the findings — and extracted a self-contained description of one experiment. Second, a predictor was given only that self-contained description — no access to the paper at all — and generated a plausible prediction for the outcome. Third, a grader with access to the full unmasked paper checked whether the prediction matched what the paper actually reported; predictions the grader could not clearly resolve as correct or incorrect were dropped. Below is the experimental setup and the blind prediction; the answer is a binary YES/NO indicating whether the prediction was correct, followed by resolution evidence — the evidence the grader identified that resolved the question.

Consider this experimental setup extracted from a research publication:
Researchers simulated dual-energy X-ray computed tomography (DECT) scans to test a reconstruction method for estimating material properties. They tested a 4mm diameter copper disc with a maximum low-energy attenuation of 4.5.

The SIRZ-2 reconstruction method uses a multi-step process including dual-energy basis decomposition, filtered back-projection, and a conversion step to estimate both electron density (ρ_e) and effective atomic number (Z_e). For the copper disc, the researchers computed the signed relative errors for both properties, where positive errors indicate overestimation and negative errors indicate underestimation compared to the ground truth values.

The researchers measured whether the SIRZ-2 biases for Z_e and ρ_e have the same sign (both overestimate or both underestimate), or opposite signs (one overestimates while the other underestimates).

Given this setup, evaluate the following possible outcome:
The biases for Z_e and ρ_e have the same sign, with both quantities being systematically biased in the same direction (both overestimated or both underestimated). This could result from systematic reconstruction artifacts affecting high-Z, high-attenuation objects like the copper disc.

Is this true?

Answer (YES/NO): NO